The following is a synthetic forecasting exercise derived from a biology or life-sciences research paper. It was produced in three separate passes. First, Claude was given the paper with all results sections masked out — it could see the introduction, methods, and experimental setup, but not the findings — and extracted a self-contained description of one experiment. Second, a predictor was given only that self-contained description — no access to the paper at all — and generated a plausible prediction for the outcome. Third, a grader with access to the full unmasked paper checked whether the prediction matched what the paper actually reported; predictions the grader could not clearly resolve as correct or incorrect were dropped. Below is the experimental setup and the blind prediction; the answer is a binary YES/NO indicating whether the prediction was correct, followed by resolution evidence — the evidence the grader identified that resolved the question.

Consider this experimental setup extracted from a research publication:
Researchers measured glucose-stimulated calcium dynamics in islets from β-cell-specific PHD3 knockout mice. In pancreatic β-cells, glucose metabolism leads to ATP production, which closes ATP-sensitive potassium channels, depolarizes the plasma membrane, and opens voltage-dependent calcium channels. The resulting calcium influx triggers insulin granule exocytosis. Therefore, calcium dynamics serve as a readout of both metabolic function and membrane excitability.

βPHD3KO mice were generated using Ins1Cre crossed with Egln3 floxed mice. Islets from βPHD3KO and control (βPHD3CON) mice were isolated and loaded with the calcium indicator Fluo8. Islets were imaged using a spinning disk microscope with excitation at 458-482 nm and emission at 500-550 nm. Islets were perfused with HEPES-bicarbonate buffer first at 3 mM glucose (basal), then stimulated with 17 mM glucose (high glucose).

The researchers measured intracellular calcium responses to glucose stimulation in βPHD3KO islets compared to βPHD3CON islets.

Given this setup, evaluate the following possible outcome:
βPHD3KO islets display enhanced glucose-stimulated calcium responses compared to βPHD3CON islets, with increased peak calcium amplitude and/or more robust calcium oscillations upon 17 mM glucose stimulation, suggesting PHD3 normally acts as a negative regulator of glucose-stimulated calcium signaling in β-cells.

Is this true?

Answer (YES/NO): NO